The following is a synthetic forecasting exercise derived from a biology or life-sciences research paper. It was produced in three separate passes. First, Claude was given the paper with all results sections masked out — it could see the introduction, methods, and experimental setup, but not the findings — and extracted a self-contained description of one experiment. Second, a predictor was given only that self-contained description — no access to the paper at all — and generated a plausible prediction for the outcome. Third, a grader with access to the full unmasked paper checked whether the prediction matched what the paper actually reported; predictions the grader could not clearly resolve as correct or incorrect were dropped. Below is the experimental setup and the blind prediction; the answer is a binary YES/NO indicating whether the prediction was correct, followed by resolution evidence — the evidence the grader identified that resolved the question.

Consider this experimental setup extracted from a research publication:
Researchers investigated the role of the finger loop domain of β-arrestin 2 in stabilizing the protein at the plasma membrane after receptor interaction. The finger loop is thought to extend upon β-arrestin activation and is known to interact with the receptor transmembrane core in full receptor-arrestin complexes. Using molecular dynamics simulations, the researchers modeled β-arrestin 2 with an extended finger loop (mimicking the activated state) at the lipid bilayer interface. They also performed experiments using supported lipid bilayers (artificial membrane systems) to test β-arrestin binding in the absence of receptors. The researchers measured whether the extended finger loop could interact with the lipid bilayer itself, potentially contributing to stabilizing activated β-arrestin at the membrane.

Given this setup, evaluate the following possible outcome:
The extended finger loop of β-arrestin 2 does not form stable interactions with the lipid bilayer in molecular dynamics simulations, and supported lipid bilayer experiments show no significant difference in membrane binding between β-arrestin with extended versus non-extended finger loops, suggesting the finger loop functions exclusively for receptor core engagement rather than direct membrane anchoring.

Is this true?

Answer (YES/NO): NO